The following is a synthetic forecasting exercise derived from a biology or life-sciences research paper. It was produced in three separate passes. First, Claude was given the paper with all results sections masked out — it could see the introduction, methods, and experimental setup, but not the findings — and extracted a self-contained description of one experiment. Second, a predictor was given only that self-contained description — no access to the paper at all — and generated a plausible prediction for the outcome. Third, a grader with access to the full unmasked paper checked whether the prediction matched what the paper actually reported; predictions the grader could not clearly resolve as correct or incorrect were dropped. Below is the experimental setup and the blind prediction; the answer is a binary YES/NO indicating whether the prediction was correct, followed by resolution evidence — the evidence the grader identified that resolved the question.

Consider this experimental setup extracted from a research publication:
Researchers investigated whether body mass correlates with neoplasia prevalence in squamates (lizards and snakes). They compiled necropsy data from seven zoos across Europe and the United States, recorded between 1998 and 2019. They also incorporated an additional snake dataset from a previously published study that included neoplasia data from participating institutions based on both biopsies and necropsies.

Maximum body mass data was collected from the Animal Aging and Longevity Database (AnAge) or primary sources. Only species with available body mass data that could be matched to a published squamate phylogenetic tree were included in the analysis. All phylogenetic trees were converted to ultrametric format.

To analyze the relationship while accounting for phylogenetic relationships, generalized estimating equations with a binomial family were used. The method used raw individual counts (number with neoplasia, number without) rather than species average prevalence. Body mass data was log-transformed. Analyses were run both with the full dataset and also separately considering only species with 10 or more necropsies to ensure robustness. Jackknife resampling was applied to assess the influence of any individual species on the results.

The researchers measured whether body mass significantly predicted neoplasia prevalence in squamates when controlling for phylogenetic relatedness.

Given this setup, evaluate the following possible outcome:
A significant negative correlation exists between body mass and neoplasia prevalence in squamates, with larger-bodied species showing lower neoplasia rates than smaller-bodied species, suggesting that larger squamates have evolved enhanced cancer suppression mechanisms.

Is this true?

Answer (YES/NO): NO